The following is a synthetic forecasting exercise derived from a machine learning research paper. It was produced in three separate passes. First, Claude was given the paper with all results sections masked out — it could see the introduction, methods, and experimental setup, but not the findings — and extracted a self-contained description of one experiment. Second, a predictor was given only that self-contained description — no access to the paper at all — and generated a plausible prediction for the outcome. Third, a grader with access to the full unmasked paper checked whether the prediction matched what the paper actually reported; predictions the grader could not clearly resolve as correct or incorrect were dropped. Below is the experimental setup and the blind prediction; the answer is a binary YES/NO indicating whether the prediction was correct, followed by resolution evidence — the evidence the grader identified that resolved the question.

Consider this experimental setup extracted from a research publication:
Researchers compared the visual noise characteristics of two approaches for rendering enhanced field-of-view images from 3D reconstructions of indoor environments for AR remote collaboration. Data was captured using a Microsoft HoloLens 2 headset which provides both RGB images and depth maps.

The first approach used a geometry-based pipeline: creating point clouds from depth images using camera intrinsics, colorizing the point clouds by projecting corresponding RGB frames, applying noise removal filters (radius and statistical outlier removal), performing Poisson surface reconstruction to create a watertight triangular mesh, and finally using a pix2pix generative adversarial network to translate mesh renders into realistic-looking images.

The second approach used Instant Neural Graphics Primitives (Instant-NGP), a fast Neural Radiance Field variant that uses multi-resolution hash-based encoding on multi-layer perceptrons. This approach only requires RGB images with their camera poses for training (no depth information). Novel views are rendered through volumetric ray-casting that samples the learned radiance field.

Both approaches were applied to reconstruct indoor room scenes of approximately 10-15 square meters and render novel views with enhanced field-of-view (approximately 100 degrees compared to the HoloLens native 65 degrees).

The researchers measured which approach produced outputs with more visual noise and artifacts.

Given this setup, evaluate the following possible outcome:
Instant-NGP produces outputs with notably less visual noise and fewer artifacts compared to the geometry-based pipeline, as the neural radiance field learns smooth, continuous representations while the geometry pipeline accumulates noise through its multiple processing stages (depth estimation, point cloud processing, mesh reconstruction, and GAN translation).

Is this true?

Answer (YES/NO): NO